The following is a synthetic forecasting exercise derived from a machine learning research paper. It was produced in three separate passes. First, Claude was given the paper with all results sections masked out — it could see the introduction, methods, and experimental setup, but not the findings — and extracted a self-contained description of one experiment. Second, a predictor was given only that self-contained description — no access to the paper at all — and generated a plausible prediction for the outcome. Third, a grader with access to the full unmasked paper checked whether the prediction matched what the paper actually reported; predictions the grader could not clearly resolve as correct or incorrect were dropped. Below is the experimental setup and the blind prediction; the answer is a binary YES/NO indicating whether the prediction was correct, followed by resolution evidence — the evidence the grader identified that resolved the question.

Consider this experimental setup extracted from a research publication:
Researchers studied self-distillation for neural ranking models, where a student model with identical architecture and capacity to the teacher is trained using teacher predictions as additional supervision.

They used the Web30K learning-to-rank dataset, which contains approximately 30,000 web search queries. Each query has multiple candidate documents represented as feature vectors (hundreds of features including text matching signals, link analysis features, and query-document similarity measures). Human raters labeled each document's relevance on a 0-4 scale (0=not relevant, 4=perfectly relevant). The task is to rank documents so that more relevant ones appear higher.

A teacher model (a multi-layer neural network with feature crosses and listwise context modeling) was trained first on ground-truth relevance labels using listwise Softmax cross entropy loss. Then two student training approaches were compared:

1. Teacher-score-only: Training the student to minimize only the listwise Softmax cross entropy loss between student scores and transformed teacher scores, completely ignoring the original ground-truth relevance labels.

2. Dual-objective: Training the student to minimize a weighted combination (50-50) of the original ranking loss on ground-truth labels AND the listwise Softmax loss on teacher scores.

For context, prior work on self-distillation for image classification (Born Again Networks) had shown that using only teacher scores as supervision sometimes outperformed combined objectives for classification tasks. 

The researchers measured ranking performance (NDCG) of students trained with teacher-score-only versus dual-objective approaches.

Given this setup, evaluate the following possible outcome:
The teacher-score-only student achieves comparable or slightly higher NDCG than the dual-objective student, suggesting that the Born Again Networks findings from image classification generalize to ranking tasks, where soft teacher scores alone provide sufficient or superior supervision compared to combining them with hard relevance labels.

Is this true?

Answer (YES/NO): NO